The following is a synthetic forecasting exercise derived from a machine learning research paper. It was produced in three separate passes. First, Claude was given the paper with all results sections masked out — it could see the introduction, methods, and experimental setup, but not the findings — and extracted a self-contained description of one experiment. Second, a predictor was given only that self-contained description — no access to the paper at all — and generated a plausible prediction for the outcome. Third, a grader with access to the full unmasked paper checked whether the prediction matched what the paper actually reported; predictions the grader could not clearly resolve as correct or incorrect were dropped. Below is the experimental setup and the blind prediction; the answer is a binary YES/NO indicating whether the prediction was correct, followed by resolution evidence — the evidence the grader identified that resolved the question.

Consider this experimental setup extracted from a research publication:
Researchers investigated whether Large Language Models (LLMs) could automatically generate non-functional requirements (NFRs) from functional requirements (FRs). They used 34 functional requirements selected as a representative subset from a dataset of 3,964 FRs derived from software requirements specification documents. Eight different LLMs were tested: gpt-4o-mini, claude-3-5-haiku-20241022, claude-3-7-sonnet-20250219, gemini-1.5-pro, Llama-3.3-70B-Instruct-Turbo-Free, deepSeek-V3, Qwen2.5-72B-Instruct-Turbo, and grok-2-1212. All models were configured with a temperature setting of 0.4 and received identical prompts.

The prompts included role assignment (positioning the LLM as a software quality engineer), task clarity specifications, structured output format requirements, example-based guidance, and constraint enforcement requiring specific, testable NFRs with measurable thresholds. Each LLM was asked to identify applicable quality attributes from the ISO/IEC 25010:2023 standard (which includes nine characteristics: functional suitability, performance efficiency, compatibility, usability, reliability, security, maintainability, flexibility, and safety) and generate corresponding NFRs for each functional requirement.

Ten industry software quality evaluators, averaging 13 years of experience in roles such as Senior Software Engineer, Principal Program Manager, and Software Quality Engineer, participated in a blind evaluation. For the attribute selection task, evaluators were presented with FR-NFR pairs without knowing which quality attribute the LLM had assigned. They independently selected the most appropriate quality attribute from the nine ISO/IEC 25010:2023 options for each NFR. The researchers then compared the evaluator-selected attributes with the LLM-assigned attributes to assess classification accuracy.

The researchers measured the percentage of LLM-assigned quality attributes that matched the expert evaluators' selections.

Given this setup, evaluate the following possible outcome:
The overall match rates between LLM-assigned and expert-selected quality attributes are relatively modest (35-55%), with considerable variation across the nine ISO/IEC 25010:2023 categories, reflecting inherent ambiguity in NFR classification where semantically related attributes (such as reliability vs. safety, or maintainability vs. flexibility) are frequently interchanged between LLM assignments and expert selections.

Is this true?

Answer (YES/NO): NO